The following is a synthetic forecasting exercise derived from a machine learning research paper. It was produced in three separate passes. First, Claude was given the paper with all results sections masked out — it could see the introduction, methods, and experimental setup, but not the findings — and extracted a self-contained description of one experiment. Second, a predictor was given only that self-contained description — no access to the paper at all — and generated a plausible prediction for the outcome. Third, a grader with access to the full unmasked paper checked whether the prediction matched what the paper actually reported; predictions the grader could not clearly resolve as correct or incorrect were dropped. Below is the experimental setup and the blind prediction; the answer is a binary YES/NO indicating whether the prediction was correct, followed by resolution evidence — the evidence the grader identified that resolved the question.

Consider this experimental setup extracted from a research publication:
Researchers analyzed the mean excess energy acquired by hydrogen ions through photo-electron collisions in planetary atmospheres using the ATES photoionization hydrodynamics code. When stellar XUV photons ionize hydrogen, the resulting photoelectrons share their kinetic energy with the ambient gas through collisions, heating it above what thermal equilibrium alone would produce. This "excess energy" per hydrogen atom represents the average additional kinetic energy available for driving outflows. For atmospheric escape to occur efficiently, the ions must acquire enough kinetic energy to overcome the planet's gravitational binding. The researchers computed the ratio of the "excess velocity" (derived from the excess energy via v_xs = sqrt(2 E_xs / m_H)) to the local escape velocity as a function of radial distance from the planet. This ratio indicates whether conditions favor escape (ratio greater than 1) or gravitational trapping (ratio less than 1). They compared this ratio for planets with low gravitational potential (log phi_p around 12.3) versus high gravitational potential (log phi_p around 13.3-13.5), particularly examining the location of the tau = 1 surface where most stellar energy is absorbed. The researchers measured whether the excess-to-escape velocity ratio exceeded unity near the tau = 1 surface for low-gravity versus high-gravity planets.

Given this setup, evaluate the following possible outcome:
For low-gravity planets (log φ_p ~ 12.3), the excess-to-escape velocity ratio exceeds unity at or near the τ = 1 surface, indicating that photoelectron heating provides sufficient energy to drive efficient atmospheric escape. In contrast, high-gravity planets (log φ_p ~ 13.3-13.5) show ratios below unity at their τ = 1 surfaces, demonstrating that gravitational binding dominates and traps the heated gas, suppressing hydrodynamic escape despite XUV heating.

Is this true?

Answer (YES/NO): YES